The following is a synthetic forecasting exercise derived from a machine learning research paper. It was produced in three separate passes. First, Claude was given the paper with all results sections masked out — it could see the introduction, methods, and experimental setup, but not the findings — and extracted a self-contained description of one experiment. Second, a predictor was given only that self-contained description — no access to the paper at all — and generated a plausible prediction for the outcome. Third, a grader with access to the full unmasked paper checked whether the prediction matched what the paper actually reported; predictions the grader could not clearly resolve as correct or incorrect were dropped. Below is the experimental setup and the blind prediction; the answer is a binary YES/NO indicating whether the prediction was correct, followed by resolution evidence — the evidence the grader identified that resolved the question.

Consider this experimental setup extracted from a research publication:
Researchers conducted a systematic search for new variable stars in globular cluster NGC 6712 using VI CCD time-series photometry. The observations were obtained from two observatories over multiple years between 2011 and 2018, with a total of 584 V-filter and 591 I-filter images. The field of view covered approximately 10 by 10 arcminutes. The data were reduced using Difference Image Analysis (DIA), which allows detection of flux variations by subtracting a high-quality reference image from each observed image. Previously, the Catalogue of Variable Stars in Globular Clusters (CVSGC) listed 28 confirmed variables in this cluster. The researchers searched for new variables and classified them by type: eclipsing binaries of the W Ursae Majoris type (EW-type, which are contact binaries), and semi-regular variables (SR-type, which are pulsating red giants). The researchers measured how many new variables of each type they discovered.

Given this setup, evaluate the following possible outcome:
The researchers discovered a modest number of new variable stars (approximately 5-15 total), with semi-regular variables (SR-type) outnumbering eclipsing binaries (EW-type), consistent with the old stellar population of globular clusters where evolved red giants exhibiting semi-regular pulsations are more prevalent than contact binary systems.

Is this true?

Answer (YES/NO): NO